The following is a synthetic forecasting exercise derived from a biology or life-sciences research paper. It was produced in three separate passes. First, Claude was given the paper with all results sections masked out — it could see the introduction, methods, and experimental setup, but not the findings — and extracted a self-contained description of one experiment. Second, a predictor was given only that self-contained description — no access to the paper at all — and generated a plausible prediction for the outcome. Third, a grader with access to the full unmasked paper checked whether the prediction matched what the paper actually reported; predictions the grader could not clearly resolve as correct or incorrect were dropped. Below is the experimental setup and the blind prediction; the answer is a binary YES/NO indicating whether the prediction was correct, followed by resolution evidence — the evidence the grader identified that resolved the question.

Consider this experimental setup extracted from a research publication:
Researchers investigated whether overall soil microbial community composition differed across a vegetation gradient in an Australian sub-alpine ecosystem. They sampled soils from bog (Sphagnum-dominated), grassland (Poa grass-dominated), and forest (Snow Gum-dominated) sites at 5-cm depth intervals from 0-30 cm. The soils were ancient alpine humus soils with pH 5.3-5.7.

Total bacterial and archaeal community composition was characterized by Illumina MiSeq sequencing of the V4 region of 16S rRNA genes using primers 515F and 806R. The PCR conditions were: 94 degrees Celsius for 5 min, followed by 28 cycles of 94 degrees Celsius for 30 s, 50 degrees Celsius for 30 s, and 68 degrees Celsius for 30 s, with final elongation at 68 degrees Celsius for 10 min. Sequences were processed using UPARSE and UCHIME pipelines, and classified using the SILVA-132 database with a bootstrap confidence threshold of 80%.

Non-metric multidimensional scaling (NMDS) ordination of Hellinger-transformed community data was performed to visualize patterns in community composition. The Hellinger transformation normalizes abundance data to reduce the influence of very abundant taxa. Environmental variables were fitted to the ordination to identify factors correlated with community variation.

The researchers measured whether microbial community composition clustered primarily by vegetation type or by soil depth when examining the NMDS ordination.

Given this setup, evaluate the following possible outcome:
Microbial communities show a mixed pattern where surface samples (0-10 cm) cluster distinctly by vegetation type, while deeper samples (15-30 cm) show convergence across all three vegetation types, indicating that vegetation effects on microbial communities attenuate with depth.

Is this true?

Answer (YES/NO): NO